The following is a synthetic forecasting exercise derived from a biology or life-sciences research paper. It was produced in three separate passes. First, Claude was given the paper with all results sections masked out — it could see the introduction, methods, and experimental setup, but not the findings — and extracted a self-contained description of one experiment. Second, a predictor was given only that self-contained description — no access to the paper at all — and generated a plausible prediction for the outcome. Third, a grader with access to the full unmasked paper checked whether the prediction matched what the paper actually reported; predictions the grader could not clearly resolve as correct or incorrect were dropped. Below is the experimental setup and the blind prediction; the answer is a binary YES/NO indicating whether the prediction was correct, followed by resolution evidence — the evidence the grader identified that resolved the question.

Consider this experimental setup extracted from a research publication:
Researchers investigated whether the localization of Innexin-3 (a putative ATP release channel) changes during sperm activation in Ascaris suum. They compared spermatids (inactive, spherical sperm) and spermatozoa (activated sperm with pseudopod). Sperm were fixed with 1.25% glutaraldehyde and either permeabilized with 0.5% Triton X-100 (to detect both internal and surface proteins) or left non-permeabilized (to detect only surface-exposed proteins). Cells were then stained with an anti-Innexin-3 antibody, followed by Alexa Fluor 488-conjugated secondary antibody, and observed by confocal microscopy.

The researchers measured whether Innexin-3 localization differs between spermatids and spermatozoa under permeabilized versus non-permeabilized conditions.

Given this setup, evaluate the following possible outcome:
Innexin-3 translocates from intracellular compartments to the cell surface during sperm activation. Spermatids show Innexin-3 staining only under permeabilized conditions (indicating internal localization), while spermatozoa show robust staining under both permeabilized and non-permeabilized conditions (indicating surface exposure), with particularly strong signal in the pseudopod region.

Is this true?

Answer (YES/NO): NO